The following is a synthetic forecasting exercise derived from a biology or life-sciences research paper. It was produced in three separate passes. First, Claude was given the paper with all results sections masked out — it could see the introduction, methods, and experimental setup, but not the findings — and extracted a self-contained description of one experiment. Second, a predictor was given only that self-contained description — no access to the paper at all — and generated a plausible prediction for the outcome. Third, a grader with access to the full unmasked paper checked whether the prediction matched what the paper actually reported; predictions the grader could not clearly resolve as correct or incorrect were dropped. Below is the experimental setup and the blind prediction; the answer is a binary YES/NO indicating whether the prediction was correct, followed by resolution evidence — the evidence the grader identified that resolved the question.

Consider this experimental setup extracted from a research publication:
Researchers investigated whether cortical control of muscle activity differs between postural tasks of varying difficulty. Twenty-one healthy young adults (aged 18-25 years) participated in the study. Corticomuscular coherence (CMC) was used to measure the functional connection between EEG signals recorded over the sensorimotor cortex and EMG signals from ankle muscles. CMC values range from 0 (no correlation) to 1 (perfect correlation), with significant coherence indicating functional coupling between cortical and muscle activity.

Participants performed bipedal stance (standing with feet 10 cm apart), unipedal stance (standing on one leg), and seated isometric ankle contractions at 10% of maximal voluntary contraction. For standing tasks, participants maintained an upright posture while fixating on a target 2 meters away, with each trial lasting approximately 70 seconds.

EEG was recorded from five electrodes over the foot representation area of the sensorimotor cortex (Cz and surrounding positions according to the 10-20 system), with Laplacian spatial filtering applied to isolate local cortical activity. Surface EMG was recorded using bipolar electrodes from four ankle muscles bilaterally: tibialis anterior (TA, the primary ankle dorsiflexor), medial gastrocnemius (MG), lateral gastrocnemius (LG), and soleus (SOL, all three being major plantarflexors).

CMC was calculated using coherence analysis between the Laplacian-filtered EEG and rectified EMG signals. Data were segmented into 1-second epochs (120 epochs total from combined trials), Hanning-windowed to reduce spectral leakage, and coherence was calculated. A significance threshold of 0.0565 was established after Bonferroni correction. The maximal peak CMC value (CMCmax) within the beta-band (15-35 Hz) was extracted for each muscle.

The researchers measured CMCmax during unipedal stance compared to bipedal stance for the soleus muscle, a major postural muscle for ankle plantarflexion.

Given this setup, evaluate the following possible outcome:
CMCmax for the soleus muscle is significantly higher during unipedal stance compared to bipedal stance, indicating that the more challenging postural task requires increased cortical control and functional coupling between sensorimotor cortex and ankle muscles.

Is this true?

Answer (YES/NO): YES